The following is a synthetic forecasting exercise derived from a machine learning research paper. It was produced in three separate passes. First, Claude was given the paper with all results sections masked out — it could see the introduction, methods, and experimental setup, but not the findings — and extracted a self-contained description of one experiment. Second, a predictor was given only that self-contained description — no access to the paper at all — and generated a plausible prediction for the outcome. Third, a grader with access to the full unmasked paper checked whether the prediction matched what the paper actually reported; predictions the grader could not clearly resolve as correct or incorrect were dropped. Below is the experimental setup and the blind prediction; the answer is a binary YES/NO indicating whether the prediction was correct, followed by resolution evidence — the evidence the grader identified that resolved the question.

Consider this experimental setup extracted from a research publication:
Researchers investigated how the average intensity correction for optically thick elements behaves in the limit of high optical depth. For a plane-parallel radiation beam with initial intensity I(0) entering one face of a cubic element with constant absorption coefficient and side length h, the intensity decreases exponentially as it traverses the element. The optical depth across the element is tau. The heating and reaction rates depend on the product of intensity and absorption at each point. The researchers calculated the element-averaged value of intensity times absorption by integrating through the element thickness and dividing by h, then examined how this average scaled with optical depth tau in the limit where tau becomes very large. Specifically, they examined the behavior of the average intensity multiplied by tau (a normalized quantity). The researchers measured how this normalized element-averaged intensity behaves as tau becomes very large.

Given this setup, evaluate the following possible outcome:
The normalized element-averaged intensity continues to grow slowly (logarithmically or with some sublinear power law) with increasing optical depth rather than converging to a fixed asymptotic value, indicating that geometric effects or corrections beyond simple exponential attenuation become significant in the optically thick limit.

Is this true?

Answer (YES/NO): NO